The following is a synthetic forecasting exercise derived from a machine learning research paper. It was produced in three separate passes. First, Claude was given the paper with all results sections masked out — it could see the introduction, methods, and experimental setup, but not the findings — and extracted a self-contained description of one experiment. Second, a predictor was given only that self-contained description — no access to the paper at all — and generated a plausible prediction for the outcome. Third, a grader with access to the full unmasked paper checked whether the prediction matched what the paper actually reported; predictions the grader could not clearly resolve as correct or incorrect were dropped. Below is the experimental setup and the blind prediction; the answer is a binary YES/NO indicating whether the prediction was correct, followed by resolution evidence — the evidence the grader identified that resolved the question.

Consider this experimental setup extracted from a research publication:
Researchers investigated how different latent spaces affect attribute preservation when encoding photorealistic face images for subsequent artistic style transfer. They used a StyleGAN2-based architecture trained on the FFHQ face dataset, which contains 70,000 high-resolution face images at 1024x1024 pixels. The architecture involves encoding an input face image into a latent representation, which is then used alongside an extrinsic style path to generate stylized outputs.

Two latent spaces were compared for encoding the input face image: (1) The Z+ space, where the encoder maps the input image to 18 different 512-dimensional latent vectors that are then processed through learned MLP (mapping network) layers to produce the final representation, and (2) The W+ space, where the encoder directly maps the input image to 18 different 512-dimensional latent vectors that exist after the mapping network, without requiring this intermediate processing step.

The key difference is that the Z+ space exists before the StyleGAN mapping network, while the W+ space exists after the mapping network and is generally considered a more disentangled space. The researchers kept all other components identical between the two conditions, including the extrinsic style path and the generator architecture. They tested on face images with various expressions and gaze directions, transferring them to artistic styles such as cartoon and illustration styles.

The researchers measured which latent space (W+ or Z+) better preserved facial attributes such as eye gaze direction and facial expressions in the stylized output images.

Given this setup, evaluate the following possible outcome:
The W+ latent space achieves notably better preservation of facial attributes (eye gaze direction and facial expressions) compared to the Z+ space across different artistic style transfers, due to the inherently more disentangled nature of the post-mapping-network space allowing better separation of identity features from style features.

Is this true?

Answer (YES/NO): YES